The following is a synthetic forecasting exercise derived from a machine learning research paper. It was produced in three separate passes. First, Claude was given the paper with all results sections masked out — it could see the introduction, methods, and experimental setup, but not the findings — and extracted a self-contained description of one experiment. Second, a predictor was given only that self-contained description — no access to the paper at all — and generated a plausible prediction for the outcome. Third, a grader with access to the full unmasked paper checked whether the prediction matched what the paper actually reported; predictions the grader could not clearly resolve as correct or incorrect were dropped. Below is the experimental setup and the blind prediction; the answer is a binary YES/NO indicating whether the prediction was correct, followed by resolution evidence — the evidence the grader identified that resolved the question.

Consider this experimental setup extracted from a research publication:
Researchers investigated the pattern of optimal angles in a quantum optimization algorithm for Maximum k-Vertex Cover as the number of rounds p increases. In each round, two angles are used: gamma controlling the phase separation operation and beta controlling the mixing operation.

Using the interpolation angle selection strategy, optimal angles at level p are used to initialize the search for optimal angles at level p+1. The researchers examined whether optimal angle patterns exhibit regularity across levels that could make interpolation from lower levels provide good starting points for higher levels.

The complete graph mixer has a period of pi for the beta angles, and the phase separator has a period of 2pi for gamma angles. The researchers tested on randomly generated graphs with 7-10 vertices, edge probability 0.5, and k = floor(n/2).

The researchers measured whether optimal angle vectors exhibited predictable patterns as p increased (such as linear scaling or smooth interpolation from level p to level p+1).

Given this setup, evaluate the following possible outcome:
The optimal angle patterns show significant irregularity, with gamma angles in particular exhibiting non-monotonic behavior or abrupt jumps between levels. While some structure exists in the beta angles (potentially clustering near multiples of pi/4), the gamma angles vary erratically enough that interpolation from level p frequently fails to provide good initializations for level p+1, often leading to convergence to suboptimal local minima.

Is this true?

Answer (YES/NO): NO